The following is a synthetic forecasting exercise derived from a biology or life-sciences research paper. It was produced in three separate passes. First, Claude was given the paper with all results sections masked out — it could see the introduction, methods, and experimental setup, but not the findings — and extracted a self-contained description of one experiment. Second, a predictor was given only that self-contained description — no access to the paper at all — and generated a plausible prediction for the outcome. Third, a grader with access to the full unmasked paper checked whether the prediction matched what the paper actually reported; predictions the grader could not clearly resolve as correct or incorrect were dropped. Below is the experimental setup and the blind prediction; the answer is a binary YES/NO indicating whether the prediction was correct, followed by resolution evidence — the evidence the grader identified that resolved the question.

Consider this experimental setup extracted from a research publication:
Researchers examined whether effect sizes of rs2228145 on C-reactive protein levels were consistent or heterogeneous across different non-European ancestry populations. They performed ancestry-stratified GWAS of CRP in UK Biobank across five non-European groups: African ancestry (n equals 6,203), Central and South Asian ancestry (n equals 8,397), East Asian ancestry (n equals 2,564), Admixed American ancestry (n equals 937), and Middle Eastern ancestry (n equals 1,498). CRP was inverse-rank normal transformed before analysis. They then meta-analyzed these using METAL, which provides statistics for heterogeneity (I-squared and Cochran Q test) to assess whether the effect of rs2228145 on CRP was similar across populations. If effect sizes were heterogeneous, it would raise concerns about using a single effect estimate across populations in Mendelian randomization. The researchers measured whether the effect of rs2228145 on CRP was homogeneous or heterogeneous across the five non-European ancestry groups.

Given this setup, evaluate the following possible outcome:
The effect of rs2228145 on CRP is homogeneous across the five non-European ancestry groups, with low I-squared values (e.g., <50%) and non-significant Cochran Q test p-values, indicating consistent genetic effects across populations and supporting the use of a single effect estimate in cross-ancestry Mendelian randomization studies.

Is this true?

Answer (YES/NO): YES